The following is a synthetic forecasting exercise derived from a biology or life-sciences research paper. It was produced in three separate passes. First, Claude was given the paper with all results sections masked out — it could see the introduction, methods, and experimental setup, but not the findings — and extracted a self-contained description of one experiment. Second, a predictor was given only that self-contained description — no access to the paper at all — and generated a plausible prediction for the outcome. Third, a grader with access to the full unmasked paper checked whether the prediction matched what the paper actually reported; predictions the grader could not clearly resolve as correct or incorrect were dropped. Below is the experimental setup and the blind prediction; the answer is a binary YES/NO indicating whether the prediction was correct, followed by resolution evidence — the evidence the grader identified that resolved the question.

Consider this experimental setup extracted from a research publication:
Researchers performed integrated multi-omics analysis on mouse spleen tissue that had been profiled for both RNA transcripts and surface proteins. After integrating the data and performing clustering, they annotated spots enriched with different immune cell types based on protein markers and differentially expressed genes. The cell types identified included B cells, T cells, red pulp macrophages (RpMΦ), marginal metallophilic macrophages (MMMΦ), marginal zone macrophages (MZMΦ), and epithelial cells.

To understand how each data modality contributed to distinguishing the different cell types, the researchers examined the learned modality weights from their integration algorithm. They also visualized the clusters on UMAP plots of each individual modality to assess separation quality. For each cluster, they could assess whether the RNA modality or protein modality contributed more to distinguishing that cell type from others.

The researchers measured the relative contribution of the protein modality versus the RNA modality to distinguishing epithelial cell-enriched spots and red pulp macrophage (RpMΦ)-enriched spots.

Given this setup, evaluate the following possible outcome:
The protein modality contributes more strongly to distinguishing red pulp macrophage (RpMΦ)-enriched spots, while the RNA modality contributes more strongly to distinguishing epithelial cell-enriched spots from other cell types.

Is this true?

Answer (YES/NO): NO